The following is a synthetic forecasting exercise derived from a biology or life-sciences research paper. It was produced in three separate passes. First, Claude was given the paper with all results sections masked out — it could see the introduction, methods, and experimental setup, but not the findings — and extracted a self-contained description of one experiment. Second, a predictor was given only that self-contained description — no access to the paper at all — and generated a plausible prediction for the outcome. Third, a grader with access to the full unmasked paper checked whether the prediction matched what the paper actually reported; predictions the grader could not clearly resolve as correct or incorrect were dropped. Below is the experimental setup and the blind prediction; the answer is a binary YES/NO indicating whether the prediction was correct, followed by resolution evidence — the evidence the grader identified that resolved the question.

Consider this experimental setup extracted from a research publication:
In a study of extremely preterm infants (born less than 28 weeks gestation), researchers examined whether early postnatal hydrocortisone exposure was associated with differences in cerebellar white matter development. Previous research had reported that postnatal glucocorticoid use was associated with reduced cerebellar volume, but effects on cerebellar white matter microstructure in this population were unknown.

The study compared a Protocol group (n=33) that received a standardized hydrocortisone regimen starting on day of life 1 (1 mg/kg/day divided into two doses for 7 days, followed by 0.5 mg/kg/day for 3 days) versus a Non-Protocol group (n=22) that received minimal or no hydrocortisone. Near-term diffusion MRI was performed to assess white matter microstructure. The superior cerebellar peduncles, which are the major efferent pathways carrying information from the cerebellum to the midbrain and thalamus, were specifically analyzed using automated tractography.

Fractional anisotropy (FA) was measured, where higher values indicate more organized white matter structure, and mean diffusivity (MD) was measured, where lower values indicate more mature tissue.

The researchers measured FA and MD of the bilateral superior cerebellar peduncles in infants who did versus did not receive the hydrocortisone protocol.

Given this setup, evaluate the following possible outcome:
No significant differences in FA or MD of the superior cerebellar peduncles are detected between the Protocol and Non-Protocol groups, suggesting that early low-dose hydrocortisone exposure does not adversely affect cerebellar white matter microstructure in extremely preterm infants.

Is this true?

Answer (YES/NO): YES